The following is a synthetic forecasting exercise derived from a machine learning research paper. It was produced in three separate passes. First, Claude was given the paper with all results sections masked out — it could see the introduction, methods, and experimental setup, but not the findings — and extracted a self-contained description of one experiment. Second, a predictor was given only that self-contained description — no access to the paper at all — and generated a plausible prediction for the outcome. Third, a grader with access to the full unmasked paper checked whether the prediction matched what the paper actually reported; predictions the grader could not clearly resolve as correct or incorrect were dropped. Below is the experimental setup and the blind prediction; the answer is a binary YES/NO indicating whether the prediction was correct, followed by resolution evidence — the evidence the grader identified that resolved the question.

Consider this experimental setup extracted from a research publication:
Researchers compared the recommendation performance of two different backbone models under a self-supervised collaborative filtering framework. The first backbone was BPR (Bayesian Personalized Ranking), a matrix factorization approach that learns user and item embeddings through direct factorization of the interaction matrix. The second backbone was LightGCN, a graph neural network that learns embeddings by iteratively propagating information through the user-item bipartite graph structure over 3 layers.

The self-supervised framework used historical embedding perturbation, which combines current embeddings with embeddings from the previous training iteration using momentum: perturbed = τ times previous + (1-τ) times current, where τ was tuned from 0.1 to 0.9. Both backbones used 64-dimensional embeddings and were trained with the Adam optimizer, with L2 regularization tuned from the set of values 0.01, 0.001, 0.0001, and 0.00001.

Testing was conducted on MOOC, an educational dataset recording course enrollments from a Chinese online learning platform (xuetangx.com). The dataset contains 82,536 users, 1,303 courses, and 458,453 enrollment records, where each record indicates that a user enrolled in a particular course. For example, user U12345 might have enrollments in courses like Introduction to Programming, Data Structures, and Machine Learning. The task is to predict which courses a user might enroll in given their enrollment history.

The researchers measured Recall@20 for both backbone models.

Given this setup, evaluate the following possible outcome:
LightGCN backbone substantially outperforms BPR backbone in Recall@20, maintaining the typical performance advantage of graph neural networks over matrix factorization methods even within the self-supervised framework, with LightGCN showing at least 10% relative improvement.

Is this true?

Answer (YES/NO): YES